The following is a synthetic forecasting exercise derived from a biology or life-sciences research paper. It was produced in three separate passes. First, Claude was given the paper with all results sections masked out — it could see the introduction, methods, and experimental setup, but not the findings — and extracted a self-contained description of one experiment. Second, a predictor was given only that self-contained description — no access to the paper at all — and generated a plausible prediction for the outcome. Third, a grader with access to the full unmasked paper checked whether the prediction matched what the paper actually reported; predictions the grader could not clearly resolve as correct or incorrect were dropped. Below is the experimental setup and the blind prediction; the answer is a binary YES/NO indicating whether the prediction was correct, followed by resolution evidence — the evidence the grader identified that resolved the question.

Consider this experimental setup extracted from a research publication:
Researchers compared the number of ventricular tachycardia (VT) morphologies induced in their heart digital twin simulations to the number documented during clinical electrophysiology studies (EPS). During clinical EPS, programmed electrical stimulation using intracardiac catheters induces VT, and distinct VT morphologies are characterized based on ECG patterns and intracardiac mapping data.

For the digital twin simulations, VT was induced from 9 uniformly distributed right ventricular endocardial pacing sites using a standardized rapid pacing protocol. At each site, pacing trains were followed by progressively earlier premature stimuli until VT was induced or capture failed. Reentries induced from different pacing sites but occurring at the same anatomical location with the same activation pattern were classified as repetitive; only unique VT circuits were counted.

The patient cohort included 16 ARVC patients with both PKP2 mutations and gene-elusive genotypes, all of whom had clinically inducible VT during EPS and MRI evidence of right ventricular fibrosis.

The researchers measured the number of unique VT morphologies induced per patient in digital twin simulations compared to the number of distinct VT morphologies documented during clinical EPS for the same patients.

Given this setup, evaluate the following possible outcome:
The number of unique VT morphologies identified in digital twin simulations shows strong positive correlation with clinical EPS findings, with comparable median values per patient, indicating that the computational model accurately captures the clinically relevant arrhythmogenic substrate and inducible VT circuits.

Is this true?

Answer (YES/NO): NO